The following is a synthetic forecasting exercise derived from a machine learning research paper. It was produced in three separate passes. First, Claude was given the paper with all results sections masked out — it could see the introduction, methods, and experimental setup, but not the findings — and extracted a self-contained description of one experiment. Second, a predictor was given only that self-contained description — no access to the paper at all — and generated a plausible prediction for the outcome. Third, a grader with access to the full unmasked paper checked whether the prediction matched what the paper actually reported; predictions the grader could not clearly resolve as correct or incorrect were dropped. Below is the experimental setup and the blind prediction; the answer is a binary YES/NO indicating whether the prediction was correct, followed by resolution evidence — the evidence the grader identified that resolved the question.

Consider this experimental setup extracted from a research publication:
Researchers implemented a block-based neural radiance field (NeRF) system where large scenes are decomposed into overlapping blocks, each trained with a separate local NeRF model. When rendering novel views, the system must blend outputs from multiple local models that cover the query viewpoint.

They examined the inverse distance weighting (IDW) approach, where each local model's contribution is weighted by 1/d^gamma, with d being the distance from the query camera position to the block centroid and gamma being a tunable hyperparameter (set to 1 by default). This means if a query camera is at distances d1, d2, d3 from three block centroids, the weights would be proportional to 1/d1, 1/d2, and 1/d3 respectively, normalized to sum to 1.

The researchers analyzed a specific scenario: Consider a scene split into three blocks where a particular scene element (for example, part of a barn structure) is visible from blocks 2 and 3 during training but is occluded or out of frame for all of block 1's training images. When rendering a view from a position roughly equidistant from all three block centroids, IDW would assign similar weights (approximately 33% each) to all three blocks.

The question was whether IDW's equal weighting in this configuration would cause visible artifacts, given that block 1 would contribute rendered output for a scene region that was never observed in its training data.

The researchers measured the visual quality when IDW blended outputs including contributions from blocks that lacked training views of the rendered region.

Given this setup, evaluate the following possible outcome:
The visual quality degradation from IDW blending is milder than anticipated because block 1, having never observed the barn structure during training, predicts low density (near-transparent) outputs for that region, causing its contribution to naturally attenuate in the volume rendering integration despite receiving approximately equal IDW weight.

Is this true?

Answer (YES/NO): NO